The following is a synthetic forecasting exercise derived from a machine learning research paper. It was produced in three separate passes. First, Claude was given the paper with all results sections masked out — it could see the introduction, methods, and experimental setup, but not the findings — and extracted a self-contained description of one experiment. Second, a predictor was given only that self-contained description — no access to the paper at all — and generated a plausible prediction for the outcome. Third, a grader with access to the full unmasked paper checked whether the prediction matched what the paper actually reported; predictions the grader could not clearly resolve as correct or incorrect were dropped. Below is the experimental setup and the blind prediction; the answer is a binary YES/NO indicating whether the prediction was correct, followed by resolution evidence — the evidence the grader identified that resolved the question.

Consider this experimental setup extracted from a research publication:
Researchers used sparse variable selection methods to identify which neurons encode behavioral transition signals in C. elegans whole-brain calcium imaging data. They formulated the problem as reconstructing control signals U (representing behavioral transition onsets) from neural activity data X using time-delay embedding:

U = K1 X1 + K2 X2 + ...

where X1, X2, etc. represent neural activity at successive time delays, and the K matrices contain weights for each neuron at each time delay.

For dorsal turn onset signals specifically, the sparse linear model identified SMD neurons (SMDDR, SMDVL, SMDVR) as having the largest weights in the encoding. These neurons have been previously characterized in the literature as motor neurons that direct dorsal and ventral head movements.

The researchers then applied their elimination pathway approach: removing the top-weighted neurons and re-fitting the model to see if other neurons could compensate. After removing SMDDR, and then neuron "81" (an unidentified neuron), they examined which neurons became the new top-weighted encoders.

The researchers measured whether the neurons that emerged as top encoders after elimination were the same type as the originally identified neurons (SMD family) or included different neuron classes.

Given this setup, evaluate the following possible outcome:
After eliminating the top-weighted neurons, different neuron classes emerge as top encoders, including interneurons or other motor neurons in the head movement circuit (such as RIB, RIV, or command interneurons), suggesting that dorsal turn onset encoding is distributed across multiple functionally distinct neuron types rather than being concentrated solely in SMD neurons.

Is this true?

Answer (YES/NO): NO